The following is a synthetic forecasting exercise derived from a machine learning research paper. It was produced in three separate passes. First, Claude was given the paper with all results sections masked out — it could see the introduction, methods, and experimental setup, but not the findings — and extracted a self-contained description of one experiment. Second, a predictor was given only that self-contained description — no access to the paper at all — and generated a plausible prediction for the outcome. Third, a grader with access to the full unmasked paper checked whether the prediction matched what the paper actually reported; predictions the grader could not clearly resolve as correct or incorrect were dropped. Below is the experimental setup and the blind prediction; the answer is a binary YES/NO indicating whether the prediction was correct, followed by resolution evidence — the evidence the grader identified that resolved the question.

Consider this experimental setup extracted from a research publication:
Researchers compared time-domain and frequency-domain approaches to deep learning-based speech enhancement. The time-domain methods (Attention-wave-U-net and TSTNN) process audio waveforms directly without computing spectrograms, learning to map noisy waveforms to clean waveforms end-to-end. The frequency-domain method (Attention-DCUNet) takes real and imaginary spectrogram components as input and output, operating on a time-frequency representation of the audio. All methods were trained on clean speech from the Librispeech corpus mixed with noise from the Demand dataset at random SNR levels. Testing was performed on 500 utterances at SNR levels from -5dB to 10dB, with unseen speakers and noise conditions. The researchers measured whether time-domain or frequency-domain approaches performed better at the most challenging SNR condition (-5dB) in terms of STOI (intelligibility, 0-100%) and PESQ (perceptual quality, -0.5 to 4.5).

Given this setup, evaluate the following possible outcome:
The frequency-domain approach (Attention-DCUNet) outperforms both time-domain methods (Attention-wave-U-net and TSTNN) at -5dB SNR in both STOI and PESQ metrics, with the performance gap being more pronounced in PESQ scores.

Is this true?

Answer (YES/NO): NO